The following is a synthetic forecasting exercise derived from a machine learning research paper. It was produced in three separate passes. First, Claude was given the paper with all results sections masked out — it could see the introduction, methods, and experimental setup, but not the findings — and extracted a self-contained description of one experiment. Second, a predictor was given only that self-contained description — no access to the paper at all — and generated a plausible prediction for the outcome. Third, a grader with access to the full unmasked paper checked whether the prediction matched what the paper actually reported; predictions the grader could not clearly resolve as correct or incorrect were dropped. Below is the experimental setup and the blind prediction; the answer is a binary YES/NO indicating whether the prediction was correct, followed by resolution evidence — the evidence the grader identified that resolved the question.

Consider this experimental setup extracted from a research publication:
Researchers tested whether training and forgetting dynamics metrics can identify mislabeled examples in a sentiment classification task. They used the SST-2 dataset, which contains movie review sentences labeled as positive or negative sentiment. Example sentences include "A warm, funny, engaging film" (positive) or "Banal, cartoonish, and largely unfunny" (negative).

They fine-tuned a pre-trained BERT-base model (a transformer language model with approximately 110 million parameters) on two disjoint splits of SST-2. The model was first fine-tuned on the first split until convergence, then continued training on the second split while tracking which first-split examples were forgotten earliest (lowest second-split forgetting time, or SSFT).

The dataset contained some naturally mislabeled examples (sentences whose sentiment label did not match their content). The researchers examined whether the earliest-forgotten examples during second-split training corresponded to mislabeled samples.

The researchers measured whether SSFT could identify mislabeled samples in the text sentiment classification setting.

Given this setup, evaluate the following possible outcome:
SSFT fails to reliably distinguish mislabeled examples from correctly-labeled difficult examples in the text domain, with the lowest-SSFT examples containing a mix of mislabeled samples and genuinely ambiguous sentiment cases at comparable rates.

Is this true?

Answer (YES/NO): NO